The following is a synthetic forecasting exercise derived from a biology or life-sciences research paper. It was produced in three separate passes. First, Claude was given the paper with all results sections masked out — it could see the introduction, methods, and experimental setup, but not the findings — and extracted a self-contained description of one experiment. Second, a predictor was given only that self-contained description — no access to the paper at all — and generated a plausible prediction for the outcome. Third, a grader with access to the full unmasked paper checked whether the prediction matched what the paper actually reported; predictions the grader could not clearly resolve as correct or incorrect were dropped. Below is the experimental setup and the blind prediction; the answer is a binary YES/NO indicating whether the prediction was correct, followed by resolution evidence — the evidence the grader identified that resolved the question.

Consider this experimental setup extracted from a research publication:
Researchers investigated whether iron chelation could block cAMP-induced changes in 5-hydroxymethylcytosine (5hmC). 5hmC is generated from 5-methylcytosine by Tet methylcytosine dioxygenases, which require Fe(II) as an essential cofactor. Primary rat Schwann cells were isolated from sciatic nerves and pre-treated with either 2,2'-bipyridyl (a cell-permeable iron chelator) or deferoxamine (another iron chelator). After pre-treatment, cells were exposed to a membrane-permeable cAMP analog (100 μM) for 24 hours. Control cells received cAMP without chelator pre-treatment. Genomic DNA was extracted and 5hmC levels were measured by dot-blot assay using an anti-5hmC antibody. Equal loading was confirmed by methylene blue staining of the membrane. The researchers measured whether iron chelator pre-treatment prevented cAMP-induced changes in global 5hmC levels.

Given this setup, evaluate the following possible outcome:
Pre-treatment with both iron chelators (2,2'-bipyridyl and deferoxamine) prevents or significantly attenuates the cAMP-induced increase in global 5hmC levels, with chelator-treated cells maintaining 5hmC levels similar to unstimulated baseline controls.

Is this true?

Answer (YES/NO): YES